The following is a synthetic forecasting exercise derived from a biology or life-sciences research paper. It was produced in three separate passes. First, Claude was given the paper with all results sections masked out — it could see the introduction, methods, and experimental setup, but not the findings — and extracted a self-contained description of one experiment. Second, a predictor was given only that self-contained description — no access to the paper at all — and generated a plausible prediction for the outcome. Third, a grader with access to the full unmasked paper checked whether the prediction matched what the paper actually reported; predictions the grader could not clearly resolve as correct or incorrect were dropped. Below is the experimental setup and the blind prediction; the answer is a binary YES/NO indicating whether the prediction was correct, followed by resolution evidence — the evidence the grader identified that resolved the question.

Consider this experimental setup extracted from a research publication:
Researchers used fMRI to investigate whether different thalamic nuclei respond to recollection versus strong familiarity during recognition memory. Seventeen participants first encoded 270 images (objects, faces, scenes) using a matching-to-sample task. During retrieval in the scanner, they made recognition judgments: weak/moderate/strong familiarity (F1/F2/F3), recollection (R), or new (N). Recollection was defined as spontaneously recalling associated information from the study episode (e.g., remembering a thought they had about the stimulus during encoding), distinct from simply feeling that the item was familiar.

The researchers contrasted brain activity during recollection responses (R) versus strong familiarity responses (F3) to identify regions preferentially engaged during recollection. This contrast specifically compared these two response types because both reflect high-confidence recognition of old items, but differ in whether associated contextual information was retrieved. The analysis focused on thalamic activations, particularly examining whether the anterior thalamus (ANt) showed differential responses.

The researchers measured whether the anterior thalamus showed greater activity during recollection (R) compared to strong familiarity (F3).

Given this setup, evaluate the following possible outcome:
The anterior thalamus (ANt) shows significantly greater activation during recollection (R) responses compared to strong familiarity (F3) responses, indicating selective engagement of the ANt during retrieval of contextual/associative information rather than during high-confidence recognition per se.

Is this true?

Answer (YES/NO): YES